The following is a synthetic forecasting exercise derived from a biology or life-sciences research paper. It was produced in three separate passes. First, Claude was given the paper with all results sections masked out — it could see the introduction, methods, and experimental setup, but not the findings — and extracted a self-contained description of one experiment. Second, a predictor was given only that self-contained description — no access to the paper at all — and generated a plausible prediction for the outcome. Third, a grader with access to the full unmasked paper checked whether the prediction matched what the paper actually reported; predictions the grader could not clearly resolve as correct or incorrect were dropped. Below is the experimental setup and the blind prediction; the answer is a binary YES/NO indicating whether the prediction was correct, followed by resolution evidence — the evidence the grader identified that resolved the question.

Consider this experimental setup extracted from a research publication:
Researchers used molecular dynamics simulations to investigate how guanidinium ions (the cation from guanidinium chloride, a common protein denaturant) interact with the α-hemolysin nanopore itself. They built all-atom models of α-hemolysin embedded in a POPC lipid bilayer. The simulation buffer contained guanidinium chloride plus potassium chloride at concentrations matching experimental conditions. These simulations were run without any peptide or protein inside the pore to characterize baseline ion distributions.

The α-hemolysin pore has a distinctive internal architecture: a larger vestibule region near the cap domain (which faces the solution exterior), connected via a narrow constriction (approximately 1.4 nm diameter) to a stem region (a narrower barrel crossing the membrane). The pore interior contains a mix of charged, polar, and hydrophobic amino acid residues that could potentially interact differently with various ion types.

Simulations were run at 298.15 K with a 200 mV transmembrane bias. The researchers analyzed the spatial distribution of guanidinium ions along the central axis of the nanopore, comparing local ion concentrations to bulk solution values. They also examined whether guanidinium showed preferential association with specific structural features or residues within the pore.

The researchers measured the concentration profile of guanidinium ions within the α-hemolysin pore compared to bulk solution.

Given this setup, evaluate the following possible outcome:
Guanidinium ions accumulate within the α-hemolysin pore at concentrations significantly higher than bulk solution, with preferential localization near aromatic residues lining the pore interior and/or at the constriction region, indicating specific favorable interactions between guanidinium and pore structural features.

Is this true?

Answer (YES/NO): NO